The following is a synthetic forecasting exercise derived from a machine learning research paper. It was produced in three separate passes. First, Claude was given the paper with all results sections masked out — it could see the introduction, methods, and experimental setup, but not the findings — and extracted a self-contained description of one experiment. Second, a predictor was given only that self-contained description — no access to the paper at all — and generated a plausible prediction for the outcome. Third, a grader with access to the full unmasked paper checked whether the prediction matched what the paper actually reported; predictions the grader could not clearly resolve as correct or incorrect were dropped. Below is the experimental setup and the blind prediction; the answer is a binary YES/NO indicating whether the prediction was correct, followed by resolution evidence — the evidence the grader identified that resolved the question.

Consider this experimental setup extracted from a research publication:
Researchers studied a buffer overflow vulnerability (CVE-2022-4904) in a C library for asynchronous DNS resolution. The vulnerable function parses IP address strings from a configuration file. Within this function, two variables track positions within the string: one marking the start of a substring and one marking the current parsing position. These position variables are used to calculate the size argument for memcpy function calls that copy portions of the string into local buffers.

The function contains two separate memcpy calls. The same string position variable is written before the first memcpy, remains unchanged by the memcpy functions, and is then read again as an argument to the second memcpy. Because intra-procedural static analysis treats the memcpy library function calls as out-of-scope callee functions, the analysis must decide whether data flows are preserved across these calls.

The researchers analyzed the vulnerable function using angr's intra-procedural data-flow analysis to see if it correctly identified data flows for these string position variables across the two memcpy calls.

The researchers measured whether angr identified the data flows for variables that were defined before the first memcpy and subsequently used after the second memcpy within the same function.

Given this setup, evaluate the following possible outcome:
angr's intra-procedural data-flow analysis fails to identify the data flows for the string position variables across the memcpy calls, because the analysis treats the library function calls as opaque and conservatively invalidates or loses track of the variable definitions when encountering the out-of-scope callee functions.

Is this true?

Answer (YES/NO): YES